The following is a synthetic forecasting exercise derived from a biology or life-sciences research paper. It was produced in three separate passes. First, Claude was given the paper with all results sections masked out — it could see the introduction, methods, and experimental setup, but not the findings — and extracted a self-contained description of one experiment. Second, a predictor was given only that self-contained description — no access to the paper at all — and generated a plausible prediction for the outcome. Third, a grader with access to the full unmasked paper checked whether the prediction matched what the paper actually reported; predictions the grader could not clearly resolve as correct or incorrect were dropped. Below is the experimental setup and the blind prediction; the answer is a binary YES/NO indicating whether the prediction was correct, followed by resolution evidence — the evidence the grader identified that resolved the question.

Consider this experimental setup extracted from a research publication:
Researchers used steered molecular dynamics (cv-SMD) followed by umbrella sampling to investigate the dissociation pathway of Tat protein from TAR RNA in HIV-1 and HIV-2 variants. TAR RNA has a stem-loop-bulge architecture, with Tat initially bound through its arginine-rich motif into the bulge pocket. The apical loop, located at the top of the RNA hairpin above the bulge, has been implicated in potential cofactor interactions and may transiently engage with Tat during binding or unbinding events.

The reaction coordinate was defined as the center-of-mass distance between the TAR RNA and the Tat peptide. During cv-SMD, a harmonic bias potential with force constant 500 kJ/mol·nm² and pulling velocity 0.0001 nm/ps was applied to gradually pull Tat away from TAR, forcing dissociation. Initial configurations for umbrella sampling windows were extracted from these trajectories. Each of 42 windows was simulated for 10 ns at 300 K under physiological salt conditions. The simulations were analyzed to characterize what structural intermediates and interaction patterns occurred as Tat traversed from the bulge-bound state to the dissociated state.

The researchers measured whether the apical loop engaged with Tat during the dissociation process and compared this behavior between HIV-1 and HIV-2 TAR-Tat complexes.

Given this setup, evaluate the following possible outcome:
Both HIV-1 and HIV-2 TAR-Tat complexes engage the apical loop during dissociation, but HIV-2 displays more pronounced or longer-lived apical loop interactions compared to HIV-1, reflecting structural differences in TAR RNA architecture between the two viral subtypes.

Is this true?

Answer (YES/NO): NO